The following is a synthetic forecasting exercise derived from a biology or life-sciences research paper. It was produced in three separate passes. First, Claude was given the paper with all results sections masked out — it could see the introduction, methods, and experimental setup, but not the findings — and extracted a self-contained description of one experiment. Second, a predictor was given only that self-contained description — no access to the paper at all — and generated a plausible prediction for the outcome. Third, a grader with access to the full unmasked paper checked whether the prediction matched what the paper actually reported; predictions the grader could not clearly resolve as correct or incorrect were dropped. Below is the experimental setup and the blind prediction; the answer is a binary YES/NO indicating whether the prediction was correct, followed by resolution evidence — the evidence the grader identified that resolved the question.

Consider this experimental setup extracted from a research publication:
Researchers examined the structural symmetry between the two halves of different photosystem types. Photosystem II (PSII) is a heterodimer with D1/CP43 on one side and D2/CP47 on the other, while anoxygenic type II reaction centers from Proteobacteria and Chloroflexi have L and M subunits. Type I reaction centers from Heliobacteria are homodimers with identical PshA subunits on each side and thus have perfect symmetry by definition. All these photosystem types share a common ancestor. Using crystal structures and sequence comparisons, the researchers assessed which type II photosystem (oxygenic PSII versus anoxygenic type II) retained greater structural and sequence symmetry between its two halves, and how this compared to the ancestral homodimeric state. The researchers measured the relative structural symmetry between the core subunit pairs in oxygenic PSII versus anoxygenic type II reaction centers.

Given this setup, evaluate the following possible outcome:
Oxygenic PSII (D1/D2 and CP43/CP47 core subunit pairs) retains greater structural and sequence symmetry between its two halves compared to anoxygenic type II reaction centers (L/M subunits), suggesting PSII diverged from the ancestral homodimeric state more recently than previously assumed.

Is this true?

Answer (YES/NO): NO